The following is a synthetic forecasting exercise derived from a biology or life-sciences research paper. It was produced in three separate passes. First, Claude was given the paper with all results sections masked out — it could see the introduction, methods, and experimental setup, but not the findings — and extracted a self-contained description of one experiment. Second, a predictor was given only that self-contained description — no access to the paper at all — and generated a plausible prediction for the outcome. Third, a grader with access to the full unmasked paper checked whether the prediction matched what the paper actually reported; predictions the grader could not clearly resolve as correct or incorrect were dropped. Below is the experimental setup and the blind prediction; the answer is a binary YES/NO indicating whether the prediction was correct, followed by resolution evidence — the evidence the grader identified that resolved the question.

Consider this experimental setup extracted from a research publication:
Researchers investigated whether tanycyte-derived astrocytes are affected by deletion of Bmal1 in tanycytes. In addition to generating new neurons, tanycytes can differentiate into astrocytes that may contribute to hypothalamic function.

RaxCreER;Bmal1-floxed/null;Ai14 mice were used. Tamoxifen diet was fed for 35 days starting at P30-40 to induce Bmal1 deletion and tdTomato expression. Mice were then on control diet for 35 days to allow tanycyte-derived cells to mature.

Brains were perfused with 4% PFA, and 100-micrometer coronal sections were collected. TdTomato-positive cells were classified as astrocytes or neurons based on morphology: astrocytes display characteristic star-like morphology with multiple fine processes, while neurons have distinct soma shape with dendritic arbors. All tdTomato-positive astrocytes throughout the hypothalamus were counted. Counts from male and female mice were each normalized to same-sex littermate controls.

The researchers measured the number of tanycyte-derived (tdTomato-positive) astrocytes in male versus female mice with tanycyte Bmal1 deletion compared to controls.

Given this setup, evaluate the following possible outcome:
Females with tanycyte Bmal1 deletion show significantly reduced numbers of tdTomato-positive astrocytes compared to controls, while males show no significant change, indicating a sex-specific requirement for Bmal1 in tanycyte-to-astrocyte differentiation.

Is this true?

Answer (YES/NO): NO